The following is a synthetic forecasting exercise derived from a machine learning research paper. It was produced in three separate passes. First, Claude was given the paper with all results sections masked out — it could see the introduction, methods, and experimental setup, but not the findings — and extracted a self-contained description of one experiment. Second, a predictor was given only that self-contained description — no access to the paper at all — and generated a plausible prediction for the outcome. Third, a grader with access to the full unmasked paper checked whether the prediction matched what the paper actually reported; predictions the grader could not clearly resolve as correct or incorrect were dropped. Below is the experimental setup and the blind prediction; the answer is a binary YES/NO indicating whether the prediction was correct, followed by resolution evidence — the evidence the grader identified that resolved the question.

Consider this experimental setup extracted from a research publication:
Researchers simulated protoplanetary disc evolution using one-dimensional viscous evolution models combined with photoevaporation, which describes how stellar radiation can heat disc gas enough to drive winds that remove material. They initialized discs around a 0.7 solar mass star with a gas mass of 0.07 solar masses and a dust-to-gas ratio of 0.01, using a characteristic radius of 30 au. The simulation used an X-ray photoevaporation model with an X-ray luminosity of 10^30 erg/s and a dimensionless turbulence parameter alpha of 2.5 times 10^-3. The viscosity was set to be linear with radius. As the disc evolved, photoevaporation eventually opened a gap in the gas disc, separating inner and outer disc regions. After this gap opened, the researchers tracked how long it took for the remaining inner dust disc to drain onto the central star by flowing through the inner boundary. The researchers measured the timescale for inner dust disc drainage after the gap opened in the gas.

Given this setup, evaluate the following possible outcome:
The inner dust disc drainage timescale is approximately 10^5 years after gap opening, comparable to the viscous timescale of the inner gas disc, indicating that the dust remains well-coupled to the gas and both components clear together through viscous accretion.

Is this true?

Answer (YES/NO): YES